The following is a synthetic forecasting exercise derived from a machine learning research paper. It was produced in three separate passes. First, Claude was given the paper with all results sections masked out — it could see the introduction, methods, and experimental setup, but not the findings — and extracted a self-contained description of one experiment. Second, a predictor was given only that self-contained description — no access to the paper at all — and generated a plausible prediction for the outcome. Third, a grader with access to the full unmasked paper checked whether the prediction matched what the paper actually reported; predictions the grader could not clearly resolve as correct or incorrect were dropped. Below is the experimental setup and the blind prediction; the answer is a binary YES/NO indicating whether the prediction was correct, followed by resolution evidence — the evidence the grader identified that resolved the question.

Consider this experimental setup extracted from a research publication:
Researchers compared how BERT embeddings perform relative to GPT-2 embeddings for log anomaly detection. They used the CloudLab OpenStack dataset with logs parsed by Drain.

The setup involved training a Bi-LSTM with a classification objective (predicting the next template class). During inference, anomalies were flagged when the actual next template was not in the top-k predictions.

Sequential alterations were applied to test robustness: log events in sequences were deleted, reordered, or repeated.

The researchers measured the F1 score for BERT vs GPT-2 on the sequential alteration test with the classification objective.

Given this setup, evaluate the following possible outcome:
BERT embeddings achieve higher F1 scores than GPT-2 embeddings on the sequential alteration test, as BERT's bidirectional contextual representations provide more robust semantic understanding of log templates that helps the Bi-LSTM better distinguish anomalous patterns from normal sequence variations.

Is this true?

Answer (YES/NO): YES